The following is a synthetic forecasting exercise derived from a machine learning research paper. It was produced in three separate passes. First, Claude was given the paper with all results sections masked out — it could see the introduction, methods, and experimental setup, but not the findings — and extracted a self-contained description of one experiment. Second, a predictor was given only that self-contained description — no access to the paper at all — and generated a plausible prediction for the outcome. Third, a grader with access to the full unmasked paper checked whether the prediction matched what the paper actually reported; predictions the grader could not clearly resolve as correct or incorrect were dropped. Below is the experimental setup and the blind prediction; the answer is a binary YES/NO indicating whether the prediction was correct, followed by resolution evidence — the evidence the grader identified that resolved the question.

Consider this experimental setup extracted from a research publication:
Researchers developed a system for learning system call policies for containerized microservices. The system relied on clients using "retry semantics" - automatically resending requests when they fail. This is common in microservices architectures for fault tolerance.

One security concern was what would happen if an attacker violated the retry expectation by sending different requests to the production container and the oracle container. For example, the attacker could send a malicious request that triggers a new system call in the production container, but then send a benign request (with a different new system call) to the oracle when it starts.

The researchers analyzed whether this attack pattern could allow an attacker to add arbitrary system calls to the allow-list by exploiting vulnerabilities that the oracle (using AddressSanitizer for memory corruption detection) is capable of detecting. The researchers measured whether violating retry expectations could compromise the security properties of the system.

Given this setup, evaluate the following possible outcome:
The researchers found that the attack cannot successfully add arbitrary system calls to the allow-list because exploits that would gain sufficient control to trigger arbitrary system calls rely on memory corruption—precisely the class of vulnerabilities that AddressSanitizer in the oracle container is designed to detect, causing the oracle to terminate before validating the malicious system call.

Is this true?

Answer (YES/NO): NO